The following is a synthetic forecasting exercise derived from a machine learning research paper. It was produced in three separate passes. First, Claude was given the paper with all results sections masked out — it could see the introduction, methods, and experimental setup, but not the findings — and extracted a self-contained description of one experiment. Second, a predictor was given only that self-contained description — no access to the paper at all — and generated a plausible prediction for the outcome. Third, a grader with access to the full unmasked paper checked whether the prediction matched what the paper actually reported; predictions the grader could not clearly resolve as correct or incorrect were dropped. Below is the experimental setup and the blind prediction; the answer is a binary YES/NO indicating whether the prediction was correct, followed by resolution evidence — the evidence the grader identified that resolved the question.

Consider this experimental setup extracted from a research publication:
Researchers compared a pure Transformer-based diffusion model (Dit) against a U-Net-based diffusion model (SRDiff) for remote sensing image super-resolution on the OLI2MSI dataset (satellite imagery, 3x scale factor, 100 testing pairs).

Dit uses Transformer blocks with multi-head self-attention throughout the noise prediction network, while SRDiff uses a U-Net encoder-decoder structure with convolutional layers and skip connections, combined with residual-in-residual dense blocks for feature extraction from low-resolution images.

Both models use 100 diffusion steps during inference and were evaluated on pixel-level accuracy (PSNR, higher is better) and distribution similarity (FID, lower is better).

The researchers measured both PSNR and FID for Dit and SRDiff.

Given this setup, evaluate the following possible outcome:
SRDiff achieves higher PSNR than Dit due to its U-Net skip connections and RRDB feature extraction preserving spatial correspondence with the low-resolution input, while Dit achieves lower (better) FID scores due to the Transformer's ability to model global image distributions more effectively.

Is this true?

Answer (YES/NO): NO